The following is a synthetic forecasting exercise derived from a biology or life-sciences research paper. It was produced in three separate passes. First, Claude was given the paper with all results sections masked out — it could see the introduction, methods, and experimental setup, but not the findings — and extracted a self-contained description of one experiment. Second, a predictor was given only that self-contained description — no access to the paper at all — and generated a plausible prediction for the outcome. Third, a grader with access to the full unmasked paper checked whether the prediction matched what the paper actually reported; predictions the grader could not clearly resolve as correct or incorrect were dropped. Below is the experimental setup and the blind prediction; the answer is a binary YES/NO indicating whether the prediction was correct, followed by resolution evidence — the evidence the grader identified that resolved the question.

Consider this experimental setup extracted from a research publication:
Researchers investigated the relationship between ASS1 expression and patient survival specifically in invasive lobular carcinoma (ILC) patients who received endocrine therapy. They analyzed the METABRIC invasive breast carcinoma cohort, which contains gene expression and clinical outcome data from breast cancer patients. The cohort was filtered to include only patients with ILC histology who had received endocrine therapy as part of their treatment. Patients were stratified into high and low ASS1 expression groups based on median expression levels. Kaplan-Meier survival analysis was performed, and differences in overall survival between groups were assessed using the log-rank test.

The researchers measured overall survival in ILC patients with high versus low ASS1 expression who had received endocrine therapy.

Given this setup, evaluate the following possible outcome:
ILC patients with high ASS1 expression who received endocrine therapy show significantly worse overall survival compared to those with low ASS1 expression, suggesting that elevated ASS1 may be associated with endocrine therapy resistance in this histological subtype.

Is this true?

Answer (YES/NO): NO